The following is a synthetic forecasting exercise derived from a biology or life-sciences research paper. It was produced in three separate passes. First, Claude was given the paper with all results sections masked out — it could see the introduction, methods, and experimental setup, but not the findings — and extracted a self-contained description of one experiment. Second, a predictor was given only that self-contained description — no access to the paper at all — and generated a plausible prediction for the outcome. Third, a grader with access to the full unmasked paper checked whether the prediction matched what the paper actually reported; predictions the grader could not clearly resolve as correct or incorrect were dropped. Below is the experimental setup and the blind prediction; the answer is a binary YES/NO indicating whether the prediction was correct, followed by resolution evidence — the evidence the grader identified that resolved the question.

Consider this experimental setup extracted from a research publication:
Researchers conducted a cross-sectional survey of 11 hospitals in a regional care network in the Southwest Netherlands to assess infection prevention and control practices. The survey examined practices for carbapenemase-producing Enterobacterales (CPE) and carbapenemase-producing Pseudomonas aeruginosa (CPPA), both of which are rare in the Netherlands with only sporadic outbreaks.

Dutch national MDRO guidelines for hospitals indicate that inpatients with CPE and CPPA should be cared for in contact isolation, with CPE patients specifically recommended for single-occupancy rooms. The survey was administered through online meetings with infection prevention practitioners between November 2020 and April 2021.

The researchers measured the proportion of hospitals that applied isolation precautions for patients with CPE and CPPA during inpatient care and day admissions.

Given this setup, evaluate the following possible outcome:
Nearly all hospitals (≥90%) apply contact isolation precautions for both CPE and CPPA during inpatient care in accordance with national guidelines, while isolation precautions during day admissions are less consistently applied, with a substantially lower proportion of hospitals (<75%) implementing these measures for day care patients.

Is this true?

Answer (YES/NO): NO